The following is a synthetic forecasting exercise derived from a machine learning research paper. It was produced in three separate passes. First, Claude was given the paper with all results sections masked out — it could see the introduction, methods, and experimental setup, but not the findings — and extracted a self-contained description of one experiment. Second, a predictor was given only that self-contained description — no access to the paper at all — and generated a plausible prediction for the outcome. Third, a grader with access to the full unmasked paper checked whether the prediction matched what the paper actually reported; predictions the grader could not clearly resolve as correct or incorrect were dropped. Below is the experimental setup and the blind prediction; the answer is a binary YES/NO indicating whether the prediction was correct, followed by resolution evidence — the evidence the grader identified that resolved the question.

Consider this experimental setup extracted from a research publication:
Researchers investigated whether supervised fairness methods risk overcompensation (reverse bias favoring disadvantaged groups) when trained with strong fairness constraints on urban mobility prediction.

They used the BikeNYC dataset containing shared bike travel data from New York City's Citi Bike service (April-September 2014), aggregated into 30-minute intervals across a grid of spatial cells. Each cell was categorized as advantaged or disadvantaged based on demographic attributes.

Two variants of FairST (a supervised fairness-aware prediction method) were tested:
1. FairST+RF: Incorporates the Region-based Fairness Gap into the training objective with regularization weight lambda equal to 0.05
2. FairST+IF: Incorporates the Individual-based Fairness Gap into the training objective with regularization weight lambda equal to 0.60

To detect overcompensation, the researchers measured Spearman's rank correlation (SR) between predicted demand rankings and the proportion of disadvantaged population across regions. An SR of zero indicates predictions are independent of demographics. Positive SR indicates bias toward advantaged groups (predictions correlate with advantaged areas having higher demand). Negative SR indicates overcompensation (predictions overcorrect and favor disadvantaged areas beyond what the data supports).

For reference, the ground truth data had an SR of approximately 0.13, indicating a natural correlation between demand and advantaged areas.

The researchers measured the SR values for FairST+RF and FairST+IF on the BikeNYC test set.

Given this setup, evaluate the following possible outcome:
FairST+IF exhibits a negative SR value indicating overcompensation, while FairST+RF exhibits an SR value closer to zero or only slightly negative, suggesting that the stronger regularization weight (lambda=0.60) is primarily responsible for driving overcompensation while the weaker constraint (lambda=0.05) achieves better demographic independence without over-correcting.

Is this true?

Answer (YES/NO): NO